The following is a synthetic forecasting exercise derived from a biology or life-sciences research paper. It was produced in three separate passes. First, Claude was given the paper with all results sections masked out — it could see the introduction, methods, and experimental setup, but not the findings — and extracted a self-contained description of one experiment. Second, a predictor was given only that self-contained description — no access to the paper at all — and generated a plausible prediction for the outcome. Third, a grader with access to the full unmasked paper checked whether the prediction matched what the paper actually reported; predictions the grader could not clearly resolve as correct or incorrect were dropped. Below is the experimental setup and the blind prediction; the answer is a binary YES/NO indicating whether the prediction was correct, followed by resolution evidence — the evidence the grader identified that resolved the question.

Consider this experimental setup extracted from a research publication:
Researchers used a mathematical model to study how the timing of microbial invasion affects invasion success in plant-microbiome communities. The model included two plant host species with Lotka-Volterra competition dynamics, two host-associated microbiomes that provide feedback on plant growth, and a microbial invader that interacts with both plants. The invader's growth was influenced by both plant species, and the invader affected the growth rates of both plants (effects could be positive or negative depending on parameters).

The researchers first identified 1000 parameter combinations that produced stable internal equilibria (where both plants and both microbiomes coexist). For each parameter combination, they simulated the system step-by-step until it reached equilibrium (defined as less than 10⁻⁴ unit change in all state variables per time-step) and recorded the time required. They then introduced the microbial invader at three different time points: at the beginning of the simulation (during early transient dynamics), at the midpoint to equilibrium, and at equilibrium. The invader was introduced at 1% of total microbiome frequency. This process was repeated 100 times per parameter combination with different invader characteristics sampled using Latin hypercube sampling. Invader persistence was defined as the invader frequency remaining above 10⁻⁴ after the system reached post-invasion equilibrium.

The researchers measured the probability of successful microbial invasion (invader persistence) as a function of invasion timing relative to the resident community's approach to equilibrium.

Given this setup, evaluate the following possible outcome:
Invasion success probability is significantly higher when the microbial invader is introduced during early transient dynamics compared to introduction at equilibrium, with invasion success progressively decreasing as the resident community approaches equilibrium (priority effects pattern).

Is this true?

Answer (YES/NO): YES